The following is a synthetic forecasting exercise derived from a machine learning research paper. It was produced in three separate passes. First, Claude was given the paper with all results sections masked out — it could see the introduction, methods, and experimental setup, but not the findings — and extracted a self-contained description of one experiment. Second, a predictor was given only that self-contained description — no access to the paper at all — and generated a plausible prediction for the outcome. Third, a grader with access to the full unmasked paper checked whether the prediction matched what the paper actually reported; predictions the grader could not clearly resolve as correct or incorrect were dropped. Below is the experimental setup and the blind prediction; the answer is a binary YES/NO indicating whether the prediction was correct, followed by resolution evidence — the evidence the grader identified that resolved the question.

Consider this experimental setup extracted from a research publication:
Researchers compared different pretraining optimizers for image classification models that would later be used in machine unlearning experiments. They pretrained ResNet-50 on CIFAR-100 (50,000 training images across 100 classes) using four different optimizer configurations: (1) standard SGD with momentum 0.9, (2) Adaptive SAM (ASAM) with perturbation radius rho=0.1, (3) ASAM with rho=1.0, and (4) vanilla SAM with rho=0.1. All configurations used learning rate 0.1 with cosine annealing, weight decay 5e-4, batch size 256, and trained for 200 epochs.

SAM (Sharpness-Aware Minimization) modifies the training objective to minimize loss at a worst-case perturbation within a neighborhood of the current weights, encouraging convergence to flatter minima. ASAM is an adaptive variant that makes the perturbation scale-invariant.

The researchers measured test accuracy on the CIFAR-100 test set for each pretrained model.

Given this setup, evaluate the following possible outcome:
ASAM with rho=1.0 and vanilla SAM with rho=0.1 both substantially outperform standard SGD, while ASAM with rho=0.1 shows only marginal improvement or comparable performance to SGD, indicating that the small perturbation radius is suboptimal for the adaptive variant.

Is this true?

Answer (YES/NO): NO